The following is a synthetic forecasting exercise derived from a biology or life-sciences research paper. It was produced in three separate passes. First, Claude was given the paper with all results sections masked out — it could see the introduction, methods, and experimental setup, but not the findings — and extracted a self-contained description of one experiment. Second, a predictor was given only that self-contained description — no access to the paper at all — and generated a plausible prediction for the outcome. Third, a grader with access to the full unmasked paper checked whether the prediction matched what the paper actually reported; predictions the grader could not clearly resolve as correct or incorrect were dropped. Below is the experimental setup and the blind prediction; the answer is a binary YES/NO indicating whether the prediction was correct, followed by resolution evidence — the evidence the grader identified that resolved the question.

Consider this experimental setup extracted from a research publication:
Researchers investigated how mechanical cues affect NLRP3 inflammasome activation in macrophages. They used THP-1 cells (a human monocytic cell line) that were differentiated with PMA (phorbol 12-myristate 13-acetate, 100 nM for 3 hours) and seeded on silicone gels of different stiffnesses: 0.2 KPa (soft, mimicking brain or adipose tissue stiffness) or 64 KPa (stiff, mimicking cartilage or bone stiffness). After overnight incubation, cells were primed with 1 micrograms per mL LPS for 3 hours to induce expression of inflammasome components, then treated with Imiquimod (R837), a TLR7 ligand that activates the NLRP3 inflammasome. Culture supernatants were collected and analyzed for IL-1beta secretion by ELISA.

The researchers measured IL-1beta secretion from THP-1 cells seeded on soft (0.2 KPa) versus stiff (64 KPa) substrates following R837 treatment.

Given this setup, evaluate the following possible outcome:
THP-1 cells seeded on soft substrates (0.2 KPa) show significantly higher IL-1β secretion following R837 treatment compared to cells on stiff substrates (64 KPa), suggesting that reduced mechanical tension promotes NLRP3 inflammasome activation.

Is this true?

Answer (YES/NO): NO